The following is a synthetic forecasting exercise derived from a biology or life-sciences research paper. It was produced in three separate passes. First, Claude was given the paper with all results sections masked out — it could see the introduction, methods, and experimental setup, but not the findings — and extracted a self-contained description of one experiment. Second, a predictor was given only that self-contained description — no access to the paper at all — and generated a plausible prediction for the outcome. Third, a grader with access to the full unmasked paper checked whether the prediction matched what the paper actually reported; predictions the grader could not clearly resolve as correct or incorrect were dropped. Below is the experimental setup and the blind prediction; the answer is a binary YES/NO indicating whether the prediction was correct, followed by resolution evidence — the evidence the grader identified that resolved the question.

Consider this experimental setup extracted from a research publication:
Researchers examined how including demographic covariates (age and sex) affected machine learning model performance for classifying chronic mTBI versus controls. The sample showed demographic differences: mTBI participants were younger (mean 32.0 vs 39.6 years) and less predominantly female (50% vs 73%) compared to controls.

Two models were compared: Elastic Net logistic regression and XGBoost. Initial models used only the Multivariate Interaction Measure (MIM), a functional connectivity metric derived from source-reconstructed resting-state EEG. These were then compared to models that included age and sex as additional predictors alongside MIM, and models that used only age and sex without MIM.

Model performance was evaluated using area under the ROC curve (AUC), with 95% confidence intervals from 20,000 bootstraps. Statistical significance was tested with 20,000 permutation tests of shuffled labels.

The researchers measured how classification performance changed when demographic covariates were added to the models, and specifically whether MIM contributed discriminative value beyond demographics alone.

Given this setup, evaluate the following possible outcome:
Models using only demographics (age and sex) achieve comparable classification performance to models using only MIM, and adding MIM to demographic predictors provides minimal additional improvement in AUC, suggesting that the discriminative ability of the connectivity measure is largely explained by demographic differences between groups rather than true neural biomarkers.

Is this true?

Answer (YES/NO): NO